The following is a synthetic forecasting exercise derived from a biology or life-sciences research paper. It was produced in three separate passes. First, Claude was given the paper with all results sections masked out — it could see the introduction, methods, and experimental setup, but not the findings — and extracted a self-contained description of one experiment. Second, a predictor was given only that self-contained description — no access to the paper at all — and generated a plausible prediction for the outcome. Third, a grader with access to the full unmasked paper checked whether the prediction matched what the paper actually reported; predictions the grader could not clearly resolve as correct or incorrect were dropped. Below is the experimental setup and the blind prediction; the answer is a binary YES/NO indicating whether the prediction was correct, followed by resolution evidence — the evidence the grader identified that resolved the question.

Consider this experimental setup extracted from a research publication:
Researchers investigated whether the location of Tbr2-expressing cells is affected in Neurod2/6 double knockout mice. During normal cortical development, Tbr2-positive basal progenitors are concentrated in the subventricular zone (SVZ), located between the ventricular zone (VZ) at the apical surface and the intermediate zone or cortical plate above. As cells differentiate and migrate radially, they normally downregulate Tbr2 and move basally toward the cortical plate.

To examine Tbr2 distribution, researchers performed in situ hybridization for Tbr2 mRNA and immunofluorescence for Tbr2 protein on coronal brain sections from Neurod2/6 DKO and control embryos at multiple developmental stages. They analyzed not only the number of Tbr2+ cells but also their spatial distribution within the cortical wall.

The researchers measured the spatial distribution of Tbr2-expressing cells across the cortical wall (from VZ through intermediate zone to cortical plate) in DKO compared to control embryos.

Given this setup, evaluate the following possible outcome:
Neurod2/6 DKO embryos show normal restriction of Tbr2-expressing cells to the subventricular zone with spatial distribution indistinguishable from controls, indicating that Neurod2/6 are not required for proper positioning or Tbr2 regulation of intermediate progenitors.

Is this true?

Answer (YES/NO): NO